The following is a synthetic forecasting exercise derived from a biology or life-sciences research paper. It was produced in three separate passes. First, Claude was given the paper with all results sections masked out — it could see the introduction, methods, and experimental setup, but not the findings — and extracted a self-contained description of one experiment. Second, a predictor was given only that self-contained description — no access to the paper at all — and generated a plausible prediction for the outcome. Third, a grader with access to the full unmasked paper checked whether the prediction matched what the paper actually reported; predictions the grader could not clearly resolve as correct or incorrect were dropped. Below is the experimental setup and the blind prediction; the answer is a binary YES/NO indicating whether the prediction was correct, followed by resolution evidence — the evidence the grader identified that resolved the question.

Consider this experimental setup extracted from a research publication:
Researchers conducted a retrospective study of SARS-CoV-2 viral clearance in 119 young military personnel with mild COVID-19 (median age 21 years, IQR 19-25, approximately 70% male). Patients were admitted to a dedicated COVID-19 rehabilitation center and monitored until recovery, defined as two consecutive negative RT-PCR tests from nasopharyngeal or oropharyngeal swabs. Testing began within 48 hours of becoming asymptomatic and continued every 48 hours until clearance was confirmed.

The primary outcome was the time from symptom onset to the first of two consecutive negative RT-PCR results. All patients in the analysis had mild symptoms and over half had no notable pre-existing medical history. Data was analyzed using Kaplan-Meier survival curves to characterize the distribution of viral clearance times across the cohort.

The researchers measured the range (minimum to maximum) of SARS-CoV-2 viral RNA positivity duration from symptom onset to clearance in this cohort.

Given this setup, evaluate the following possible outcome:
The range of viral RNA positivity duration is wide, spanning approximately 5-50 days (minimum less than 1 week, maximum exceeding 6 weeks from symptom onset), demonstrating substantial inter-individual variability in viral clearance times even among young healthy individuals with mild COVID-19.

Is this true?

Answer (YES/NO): NO